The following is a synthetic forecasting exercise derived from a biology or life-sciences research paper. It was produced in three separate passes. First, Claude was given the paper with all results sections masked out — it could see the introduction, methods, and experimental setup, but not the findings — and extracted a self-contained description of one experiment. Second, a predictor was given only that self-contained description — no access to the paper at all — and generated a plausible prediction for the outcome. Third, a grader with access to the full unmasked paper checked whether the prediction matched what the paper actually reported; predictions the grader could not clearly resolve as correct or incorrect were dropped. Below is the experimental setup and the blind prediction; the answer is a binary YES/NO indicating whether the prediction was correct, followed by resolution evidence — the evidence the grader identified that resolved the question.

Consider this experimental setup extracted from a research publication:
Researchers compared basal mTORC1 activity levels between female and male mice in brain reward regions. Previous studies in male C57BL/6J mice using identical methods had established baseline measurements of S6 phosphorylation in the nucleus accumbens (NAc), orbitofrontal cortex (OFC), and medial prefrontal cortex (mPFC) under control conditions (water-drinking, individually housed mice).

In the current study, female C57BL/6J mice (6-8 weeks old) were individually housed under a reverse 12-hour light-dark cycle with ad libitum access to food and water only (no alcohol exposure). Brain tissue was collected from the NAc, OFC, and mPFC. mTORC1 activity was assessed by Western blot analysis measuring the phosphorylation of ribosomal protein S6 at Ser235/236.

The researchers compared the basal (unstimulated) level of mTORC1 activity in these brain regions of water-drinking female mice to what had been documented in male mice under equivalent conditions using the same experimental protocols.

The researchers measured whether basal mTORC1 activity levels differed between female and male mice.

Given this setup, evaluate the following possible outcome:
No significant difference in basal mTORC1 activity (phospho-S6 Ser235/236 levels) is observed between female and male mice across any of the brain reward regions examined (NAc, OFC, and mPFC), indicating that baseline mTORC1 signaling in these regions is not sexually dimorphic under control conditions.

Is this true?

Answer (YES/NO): NO